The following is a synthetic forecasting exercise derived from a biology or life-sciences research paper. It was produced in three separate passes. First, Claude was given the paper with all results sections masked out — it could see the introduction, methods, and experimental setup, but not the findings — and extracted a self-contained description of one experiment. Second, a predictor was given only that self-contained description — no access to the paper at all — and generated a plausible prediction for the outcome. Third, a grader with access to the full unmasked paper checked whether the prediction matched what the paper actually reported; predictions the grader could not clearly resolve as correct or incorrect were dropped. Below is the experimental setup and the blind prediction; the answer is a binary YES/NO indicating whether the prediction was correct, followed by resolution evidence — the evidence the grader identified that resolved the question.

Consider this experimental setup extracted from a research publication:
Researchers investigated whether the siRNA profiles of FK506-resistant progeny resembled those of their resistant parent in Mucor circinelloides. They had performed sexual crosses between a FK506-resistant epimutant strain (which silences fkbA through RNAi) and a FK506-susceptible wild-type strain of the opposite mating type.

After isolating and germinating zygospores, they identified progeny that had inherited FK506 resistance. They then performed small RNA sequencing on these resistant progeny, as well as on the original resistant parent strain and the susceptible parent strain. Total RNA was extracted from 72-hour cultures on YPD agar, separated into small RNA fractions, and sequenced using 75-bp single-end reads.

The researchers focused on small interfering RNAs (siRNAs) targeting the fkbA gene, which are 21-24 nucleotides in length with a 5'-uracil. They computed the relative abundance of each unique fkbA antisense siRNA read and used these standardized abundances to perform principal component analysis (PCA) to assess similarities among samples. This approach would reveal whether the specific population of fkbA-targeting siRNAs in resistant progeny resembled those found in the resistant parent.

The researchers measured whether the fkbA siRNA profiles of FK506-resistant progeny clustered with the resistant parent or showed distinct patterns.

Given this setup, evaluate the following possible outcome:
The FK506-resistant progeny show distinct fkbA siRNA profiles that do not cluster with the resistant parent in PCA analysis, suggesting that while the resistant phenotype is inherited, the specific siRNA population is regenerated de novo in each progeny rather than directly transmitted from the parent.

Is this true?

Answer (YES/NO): NO